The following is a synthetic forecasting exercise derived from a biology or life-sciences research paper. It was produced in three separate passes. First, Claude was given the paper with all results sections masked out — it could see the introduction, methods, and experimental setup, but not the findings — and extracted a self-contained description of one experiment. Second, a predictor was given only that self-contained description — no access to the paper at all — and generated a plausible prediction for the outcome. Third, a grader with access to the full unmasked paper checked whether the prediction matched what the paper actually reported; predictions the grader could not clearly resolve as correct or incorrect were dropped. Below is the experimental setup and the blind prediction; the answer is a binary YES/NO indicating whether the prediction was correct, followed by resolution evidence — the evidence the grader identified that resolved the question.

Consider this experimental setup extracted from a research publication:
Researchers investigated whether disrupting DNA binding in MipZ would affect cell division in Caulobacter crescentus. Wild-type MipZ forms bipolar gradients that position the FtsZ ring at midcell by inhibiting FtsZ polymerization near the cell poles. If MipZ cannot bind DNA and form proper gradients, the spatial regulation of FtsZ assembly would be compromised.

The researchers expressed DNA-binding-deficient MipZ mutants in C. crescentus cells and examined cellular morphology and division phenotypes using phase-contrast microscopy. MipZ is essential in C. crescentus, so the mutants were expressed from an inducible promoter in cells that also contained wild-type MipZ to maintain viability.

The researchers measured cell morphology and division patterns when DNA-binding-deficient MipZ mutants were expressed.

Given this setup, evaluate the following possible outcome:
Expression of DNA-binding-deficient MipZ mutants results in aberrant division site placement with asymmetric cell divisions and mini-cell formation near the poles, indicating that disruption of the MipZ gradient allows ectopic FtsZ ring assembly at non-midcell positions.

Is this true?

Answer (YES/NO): NO